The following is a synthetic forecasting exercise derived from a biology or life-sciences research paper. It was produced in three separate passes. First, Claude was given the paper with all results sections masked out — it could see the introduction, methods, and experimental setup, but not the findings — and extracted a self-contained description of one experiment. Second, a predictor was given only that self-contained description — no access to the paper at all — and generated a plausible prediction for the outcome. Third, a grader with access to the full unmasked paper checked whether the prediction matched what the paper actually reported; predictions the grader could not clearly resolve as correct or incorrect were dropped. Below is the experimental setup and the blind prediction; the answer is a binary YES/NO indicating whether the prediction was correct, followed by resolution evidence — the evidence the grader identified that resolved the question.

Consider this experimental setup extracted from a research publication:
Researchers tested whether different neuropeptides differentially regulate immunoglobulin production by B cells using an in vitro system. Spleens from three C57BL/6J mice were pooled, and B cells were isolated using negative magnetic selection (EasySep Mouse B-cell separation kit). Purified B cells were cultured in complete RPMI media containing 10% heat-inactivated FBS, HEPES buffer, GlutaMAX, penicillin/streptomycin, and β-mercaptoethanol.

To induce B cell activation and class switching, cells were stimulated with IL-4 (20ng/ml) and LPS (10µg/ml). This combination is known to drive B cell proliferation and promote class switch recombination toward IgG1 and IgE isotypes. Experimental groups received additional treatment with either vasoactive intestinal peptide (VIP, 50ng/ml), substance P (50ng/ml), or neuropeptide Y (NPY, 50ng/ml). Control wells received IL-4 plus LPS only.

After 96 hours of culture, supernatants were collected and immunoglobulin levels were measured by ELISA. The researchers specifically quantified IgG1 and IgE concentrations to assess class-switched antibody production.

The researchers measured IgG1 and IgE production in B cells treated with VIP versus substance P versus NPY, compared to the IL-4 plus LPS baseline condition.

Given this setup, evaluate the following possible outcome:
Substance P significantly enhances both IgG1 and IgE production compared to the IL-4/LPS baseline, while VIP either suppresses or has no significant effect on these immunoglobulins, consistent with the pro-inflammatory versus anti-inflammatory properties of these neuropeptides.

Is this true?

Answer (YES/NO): NO